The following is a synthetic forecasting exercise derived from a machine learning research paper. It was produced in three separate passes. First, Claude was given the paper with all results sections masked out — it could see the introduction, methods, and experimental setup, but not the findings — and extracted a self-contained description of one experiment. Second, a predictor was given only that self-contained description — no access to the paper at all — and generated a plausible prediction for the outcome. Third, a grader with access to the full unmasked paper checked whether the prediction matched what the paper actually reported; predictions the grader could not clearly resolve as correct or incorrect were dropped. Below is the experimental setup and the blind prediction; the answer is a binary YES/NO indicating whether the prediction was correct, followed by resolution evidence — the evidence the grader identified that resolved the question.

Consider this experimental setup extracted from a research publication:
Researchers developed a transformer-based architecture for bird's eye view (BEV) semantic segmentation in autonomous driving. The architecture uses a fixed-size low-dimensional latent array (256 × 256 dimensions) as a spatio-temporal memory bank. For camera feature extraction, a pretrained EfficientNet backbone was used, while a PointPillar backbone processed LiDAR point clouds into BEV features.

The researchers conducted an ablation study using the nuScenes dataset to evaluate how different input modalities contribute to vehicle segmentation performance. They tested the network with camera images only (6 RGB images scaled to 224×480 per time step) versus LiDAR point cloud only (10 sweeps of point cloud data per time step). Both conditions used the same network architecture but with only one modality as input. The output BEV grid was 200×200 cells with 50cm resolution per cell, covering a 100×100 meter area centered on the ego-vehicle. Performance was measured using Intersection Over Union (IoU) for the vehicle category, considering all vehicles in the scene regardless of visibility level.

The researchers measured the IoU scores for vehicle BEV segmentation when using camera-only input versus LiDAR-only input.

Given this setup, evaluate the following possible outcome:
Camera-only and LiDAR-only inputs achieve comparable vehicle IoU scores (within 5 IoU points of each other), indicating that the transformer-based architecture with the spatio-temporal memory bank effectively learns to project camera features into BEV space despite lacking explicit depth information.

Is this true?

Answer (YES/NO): YES